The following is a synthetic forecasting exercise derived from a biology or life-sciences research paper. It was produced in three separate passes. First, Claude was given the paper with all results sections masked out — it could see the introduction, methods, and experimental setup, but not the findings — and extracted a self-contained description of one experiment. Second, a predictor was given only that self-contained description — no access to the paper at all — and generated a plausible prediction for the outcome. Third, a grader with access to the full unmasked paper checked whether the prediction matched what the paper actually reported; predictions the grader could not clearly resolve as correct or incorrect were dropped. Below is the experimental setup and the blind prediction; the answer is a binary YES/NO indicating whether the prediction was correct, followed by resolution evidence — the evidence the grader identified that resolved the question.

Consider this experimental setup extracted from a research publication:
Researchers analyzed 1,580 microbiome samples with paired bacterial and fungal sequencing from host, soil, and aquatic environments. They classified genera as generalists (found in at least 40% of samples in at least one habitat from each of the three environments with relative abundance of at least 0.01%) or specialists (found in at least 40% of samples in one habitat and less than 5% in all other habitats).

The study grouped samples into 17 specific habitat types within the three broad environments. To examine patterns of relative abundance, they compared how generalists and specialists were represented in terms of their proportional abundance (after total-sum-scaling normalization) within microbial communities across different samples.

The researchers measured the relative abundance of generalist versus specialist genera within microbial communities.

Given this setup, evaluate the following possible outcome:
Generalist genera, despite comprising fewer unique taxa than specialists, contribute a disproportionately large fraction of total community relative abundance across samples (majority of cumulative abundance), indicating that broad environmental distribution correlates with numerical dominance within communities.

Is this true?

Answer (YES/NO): NO